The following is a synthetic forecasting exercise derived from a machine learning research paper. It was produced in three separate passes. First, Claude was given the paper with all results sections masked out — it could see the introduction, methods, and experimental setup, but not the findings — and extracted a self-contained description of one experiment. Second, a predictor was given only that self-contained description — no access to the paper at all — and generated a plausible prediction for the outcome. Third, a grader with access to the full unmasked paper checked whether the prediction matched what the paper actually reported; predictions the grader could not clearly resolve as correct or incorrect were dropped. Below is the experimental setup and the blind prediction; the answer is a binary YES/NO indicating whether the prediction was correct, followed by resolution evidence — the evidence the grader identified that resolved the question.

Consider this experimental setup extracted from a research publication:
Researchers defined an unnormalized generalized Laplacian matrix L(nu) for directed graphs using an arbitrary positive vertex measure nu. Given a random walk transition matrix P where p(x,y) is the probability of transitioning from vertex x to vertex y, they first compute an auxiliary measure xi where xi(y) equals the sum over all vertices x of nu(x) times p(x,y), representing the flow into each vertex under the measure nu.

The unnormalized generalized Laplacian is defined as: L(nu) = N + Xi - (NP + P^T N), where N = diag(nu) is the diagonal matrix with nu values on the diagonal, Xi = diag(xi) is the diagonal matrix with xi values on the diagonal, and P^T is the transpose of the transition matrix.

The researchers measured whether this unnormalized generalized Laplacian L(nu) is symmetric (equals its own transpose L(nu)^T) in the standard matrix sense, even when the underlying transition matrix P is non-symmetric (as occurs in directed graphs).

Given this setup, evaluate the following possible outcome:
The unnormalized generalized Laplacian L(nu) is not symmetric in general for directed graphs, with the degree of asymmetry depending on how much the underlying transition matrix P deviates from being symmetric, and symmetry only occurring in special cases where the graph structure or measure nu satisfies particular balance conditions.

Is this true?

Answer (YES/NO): NO